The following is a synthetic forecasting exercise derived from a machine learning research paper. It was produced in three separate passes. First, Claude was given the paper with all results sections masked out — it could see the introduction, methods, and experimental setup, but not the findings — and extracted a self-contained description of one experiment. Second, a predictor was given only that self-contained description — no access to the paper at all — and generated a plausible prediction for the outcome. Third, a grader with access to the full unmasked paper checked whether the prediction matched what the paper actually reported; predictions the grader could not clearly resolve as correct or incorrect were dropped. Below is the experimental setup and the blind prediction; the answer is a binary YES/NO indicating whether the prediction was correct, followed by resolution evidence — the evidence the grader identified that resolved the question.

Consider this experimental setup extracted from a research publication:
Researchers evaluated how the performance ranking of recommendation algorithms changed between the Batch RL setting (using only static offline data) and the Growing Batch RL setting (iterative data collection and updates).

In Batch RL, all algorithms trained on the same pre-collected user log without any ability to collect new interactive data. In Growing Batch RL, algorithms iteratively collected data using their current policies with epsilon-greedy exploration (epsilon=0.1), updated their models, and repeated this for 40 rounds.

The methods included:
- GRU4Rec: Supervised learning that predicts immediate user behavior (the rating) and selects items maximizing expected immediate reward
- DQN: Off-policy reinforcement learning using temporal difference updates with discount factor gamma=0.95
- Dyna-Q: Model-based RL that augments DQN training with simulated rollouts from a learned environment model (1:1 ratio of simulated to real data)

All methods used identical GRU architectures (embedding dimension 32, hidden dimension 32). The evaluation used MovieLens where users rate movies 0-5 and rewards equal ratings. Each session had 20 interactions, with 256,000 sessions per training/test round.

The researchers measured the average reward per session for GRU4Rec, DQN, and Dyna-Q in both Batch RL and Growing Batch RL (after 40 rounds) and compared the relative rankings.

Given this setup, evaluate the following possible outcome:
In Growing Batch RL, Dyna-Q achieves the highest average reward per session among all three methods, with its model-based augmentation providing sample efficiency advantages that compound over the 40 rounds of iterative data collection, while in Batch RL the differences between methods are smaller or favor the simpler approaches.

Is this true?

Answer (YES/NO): NO